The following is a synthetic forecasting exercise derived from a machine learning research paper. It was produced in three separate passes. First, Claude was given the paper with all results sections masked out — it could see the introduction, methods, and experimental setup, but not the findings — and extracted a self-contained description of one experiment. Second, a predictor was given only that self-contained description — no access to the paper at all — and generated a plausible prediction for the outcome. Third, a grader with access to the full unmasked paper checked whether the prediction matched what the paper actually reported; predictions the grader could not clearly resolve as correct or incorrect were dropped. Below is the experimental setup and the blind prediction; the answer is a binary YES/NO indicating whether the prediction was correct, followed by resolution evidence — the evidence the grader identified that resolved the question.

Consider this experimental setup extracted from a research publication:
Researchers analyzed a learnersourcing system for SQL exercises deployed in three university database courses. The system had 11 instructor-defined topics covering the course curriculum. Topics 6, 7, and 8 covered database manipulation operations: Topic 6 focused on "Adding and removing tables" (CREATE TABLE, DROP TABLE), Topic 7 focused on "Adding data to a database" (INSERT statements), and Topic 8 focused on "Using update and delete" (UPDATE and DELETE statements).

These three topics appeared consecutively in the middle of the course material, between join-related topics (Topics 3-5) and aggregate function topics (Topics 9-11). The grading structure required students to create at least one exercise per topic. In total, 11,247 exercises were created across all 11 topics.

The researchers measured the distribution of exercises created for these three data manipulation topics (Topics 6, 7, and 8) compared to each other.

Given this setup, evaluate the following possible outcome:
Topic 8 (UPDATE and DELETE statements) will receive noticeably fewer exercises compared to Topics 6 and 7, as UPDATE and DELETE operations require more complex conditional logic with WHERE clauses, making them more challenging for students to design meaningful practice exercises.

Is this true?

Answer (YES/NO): NO